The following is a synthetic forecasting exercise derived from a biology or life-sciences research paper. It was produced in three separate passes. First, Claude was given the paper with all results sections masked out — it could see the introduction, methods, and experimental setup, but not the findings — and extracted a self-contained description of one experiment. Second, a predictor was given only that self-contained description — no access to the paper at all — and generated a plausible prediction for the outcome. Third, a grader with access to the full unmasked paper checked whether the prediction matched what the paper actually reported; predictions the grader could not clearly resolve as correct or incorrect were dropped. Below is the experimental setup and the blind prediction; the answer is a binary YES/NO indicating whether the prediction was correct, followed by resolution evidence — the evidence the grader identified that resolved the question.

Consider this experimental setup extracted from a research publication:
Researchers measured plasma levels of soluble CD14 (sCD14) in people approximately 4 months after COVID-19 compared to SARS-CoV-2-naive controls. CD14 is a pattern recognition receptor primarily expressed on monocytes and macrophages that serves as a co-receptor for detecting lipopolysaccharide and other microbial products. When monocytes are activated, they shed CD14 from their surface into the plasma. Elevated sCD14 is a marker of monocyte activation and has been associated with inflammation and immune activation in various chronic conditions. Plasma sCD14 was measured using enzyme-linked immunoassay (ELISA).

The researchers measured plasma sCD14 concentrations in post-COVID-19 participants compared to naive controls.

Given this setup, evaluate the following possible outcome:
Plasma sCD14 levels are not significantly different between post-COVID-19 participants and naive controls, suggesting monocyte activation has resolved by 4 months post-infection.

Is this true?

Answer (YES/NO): NO